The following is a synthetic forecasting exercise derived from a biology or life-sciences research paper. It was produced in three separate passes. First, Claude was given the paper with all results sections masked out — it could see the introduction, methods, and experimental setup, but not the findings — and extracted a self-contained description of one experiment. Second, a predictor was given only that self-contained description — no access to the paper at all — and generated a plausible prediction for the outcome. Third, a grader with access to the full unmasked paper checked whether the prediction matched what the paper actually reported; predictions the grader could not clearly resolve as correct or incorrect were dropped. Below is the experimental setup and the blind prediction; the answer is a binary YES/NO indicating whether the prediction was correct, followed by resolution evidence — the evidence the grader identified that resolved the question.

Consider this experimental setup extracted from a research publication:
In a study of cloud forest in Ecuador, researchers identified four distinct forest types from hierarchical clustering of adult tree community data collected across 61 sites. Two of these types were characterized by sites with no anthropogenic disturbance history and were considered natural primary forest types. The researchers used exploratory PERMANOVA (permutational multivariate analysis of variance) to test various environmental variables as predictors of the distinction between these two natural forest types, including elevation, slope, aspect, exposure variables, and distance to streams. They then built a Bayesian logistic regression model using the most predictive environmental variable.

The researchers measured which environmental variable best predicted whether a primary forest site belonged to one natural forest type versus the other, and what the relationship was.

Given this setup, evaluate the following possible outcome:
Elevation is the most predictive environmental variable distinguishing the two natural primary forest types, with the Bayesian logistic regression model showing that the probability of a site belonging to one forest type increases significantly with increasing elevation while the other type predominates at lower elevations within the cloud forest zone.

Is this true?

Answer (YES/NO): YES